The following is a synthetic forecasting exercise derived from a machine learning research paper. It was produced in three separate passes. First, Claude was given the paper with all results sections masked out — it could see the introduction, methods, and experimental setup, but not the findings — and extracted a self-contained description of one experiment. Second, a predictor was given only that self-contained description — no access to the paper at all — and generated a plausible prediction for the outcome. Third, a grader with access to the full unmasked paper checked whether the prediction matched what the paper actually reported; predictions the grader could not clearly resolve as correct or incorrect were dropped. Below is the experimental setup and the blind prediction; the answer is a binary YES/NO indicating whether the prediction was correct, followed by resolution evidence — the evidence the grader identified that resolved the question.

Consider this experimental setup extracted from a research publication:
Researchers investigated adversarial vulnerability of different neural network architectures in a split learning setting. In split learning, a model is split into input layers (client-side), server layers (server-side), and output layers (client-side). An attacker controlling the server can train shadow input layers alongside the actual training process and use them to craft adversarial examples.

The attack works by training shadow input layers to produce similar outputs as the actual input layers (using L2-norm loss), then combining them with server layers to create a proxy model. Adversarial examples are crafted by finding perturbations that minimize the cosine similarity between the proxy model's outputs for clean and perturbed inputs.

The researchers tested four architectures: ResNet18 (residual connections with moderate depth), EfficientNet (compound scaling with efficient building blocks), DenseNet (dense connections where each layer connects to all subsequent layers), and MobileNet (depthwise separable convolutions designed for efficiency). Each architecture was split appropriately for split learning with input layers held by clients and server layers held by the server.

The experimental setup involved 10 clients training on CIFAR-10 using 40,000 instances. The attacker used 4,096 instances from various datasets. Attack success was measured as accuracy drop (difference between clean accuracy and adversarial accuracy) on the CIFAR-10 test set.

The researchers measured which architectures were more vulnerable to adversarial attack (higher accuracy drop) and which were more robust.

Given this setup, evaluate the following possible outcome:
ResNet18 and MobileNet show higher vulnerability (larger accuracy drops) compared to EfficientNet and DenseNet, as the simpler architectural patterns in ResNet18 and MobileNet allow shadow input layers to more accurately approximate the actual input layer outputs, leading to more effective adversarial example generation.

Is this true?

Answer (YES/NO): NO